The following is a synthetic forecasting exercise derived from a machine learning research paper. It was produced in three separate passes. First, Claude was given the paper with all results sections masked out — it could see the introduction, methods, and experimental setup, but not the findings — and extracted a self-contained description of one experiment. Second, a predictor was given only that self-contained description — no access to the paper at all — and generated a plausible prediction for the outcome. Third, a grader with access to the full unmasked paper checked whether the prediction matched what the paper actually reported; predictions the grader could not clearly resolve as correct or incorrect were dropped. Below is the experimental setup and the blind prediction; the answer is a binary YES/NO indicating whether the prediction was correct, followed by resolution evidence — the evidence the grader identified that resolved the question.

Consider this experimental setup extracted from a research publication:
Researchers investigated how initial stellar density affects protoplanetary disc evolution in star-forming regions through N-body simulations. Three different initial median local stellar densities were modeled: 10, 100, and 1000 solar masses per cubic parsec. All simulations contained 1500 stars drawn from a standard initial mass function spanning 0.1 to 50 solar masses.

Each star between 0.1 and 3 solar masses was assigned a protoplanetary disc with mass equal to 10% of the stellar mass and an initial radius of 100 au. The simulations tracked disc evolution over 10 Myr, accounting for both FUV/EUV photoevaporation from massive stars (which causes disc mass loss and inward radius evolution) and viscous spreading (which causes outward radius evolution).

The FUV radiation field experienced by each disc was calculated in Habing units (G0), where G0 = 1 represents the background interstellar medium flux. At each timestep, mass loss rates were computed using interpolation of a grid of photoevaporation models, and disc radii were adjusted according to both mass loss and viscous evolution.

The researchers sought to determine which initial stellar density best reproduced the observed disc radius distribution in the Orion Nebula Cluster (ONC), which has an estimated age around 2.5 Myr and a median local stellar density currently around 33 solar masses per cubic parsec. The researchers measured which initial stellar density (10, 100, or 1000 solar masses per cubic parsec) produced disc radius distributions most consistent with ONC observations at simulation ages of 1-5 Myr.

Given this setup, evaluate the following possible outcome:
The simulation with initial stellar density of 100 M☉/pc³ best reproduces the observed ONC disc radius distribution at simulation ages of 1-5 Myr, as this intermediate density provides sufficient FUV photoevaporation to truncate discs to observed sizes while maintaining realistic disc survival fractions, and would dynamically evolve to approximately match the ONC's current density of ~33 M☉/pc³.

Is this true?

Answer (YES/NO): YES